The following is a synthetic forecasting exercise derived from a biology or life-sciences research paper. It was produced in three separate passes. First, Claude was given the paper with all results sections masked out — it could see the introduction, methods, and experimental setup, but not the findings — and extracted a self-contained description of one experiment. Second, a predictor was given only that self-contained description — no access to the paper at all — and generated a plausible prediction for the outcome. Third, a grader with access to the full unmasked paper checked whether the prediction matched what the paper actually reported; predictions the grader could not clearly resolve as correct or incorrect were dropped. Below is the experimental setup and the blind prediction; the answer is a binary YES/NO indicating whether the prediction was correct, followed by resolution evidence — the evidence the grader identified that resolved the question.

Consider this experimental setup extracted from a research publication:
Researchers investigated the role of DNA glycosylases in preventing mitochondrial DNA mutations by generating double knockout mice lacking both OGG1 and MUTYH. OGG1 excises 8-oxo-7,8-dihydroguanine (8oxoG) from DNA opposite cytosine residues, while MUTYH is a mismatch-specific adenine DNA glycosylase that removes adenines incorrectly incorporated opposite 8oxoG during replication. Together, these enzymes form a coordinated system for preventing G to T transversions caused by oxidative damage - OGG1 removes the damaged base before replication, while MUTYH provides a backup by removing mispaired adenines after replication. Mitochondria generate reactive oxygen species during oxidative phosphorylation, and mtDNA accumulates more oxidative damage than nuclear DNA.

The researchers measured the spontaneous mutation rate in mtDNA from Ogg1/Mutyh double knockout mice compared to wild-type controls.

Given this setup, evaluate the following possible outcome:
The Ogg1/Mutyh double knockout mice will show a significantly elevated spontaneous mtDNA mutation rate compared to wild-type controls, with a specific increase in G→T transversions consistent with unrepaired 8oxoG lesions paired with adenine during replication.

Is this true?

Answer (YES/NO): NO